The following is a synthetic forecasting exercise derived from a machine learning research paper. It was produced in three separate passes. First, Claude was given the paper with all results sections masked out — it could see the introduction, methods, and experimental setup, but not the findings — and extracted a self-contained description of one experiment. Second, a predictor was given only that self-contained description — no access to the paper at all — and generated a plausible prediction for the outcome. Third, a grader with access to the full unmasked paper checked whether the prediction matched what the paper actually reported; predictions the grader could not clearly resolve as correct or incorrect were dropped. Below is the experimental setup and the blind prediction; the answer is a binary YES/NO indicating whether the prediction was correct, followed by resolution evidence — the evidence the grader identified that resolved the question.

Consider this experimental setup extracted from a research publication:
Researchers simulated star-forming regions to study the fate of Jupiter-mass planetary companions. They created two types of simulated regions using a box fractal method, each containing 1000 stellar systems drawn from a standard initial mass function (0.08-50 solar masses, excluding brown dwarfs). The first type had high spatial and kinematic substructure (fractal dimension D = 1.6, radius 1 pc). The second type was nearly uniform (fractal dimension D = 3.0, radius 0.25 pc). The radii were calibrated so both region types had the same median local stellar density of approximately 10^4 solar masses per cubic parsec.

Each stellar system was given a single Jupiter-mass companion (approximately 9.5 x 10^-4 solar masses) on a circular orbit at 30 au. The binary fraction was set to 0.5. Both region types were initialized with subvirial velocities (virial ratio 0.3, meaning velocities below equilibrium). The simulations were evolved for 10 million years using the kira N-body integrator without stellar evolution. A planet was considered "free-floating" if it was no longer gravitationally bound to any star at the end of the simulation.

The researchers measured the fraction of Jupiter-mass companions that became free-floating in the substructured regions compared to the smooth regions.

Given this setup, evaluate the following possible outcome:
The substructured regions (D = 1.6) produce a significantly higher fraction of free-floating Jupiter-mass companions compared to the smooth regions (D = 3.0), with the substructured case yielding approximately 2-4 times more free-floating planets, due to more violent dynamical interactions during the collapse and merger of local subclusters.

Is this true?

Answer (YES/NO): NO